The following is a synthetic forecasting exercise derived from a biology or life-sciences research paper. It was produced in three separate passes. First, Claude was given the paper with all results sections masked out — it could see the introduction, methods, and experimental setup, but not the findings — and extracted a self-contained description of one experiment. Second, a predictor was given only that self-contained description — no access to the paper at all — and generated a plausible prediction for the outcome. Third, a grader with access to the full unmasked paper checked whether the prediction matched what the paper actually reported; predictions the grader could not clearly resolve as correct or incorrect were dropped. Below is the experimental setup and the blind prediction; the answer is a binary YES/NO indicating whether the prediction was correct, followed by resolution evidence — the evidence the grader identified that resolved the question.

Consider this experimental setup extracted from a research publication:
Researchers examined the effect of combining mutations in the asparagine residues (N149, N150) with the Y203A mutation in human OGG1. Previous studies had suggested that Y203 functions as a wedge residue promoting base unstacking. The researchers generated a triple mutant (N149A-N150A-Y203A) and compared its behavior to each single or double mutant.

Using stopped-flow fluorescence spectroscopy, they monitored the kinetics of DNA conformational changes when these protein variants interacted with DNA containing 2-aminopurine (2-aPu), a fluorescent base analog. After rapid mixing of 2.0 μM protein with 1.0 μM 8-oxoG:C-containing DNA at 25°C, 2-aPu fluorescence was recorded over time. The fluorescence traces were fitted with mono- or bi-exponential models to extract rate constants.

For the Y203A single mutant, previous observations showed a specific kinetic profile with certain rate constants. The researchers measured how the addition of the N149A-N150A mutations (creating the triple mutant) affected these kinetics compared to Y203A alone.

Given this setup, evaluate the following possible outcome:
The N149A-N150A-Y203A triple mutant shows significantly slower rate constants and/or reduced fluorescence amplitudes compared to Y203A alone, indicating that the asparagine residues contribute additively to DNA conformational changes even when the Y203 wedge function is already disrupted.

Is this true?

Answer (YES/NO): NO